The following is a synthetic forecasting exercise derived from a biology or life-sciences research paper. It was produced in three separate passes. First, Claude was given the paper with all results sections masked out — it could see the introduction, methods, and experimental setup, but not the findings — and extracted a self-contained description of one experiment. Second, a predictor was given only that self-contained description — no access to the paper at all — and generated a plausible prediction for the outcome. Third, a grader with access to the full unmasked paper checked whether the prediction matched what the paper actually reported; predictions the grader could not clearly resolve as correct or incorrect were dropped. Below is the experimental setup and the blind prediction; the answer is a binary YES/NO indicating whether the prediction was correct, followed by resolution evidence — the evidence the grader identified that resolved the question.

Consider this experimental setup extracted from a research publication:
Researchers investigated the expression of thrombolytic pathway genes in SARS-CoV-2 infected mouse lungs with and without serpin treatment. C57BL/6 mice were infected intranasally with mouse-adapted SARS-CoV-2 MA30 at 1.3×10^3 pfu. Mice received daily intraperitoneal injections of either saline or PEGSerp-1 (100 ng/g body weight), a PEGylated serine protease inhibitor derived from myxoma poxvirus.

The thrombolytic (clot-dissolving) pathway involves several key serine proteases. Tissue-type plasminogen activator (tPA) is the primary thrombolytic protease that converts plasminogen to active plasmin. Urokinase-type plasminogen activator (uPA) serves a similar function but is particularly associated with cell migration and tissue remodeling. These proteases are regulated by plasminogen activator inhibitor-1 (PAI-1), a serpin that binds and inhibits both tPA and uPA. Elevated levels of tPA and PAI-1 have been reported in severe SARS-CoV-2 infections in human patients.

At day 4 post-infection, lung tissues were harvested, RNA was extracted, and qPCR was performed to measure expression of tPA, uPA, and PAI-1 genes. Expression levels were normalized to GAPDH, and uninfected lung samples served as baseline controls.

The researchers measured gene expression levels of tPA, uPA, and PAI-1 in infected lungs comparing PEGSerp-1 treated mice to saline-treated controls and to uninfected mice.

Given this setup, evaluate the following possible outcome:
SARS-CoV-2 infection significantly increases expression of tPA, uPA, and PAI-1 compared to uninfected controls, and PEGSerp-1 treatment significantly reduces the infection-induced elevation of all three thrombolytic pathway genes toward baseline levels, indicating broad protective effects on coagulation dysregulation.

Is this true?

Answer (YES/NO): NO